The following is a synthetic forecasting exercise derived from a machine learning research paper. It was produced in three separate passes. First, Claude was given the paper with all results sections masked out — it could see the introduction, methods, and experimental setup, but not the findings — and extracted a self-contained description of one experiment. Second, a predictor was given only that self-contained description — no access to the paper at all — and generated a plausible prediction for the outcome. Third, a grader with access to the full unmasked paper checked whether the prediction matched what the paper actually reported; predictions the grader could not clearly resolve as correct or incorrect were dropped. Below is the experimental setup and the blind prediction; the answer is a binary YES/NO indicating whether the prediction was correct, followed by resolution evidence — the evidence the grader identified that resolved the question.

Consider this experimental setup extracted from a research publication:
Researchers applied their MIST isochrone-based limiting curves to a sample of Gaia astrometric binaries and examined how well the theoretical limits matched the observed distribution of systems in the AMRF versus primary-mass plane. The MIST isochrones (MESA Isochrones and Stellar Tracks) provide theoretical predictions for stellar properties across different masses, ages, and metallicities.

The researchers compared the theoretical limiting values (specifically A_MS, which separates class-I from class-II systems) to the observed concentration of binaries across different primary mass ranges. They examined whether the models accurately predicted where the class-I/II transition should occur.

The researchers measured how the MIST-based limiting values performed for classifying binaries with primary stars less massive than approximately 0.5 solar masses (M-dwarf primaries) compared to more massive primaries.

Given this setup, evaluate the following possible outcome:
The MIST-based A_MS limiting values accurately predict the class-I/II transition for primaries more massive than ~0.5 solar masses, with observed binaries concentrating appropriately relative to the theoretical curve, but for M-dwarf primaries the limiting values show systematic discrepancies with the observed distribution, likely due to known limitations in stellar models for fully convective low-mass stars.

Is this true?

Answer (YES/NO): YES